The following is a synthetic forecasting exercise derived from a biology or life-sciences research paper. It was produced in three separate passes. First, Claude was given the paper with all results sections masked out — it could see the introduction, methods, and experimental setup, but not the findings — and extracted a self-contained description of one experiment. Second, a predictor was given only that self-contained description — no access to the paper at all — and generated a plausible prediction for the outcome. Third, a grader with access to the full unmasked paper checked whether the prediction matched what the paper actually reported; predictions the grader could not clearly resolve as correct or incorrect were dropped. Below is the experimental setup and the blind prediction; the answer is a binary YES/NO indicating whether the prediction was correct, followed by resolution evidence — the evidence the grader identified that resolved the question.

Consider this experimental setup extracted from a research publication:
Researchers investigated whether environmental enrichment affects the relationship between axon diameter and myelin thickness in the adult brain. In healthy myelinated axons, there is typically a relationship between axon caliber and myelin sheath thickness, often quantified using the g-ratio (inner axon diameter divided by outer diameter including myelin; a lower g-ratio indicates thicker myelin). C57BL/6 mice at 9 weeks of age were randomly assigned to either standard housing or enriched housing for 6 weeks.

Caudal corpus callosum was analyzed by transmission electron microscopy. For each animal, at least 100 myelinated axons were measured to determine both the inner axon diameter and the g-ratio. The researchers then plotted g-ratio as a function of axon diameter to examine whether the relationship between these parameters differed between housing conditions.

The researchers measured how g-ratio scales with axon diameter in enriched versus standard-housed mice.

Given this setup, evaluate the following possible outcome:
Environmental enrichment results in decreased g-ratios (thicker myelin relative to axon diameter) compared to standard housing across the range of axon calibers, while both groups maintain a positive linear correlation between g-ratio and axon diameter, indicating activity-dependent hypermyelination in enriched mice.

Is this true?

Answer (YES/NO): YES